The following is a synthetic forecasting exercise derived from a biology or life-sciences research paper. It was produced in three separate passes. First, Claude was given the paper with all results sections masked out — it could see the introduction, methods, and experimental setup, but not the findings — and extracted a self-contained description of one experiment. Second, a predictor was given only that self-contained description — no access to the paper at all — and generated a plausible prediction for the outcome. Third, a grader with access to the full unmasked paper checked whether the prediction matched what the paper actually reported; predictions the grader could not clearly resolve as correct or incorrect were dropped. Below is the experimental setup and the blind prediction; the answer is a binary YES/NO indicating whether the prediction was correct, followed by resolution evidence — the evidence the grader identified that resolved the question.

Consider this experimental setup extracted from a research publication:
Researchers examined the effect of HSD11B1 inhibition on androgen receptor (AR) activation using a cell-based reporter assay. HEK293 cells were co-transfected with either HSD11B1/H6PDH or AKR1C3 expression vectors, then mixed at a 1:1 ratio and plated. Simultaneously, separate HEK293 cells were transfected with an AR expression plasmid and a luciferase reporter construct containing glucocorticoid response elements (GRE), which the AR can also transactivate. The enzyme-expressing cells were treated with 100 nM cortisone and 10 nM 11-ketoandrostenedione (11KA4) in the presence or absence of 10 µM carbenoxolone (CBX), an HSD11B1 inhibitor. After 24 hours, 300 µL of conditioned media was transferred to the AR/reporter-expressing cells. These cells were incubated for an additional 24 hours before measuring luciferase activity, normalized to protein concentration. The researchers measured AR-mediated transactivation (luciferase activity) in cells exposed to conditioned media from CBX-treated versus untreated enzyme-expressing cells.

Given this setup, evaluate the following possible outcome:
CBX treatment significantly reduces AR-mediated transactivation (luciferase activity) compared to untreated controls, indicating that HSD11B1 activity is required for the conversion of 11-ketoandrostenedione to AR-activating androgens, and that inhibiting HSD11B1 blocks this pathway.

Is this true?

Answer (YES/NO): NO